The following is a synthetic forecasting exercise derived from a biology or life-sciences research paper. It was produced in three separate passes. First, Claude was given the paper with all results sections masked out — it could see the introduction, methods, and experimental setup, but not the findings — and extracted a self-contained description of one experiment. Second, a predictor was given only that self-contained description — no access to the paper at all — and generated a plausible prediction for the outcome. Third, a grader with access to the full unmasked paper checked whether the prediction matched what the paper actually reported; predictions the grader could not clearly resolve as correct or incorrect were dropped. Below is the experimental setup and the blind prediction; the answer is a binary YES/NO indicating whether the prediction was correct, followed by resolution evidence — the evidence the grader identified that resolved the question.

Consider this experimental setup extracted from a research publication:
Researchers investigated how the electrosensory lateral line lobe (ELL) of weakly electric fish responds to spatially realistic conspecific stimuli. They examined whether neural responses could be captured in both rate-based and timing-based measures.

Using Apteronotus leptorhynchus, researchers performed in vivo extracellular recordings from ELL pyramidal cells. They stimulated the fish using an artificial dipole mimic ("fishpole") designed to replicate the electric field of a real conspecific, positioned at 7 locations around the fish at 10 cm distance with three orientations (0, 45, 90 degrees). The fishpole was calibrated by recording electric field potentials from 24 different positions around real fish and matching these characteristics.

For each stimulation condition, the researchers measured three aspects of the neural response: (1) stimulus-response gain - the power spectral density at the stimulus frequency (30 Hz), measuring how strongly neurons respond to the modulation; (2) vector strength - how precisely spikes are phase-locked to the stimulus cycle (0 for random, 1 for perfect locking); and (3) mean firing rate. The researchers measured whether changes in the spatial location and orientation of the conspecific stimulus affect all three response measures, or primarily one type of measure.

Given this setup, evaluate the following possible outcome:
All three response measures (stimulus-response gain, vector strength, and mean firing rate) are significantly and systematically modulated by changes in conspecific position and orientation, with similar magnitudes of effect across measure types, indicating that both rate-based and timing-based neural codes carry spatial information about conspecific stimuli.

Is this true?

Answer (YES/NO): NO